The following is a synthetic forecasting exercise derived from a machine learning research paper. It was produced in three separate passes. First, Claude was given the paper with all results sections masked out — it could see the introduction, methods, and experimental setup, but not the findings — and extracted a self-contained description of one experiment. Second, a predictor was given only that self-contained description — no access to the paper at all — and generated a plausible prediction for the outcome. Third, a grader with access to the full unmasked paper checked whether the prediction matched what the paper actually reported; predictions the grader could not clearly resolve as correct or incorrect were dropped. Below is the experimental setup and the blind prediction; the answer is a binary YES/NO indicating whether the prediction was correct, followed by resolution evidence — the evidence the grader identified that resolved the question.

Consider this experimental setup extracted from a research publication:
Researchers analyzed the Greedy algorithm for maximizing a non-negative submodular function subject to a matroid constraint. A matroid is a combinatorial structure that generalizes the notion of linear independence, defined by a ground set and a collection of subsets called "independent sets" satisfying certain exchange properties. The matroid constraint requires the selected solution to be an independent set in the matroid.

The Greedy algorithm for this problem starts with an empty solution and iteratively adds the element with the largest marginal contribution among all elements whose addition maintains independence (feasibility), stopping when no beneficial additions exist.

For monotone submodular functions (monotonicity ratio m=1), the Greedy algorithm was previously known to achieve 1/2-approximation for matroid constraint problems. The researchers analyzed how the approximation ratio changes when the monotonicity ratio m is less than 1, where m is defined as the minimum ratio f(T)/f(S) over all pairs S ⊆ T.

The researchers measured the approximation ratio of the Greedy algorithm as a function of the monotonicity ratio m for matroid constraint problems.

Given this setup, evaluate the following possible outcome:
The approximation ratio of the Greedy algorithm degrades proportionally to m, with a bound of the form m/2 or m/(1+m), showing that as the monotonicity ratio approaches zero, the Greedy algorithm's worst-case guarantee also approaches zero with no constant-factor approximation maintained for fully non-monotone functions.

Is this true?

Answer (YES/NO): YES